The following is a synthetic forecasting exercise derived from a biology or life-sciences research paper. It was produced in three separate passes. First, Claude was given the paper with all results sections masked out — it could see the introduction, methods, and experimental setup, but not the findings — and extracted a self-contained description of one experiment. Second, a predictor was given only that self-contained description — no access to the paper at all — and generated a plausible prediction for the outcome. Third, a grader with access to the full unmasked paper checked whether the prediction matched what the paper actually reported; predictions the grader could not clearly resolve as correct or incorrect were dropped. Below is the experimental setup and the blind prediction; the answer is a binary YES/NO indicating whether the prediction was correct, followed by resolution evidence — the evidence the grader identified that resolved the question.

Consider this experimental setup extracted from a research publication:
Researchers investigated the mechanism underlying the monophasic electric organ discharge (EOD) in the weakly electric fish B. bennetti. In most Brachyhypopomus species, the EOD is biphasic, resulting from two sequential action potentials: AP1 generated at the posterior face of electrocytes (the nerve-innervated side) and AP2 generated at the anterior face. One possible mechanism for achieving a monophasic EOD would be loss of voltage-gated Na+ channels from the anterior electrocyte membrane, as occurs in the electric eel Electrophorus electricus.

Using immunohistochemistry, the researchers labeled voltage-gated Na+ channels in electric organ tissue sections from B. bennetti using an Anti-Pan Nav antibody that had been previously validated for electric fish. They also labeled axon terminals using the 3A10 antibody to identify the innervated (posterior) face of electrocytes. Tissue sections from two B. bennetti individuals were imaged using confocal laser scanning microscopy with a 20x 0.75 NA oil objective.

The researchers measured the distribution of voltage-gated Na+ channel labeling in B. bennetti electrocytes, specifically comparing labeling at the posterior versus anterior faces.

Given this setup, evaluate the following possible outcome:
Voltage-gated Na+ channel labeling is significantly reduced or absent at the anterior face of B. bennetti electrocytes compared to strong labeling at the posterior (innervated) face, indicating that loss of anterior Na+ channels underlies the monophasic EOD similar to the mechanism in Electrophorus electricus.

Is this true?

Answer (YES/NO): NO